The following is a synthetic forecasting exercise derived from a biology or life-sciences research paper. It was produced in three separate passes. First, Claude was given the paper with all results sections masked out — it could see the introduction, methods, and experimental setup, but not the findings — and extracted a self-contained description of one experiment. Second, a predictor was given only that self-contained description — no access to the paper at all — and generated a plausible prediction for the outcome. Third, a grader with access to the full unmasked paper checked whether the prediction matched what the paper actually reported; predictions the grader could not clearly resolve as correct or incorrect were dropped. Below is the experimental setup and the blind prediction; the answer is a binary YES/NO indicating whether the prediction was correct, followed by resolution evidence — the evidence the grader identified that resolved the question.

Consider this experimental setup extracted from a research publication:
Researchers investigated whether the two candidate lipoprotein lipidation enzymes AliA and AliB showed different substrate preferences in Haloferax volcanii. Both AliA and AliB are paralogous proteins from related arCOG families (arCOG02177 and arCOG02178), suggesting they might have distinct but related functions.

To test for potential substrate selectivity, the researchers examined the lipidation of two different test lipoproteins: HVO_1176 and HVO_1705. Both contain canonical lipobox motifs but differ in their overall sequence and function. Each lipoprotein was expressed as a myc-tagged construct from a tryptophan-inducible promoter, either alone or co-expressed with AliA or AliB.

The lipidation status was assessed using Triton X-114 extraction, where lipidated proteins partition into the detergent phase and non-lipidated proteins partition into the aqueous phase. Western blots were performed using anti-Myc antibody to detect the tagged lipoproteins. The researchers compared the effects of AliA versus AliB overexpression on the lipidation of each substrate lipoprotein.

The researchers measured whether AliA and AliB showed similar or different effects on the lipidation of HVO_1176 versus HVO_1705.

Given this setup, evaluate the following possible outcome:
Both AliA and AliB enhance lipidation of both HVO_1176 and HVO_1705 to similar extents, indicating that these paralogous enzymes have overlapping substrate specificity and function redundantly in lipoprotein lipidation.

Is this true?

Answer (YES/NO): NO